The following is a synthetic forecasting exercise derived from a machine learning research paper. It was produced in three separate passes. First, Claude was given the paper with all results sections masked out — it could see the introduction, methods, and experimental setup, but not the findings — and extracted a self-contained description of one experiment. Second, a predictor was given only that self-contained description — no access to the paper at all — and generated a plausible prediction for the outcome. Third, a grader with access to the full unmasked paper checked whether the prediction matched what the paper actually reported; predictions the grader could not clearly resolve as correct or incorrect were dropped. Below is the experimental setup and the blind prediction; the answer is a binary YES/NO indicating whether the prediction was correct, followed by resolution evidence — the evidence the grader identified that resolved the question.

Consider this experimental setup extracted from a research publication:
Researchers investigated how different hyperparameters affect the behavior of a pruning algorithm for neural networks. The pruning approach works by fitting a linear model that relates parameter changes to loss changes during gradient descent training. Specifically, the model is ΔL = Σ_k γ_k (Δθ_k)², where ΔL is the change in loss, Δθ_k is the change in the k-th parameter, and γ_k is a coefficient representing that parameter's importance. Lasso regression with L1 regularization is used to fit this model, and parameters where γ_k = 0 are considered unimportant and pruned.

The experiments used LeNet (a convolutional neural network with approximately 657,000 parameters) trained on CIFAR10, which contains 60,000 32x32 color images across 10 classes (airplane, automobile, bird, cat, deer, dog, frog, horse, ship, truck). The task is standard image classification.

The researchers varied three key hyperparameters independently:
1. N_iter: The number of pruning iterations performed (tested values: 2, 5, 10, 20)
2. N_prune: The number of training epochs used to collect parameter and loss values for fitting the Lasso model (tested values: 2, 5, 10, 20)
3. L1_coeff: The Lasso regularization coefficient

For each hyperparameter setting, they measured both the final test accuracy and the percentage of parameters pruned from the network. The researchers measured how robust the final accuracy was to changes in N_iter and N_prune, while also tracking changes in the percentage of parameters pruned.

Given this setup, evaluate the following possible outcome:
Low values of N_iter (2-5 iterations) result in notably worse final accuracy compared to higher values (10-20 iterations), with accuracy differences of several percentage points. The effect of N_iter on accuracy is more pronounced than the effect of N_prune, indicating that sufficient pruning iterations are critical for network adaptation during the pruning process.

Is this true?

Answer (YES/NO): NO